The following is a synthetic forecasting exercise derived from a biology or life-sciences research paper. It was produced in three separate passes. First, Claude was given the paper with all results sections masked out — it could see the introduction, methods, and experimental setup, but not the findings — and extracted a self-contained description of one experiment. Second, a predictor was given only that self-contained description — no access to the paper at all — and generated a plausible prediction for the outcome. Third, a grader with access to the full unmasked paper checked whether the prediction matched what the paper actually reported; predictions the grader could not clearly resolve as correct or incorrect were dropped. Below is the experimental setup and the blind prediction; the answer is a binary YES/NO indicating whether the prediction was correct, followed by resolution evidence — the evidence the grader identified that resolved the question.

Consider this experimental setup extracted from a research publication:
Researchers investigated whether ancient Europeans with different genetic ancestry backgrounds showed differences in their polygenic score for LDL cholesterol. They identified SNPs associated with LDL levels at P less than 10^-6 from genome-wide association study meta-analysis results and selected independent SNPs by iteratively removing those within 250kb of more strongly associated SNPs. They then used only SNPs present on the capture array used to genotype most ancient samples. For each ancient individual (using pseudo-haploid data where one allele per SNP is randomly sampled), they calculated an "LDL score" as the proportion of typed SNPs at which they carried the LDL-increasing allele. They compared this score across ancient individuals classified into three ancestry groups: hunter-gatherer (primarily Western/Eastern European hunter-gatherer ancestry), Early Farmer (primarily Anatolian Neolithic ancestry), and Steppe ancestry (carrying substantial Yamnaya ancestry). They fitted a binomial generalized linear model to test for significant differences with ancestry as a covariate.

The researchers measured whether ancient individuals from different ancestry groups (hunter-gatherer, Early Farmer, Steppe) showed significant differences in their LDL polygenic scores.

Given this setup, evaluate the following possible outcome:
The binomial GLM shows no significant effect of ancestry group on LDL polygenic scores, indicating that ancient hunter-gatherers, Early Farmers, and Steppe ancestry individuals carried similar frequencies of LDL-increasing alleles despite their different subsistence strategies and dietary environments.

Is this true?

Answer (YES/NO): YES